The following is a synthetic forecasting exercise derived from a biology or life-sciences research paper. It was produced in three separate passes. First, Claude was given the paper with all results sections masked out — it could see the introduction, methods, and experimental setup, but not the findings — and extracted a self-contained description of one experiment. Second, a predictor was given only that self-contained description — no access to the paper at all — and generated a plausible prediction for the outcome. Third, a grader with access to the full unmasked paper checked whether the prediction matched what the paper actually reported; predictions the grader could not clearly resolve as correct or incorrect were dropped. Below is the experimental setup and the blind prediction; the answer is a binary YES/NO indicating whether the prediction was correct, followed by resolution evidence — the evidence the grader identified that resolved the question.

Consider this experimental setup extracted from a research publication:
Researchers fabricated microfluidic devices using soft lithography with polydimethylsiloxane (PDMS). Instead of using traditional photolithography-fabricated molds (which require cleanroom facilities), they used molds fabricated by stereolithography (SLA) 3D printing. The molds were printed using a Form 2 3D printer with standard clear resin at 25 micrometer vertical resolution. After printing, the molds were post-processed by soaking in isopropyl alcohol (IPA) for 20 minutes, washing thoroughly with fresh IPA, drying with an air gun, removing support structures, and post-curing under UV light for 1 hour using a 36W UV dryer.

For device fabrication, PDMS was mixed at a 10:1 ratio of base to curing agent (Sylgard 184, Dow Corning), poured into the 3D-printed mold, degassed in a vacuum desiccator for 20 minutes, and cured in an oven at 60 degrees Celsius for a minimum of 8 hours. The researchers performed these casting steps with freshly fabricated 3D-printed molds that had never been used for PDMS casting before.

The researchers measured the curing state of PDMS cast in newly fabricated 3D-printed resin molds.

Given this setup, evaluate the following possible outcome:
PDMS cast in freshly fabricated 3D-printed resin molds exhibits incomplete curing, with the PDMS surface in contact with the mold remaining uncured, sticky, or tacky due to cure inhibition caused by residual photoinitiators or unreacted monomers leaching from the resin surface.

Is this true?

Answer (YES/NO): YES